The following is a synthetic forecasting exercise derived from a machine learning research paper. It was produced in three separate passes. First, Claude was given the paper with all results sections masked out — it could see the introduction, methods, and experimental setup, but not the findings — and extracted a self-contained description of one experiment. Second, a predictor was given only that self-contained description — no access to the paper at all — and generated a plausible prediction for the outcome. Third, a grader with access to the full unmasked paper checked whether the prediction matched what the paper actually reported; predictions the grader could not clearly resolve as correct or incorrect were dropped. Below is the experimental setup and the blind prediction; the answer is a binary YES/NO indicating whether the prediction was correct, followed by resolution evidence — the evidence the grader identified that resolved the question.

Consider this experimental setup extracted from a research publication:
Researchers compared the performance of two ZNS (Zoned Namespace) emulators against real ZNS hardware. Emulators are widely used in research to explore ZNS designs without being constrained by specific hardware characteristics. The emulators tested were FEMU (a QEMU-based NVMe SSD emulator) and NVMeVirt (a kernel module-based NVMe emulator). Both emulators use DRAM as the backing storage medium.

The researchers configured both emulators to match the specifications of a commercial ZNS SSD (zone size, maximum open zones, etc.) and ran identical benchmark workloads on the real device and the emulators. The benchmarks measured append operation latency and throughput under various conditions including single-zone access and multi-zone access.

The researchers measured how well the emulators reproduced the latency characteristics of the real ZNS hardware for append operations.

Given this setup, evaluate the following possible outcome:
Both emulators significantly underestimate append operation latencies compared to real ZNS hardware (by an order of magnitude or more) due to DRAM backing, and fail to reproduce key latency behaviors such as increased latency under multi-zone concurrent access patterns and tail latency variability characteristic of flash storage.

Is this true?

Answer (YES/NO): NO